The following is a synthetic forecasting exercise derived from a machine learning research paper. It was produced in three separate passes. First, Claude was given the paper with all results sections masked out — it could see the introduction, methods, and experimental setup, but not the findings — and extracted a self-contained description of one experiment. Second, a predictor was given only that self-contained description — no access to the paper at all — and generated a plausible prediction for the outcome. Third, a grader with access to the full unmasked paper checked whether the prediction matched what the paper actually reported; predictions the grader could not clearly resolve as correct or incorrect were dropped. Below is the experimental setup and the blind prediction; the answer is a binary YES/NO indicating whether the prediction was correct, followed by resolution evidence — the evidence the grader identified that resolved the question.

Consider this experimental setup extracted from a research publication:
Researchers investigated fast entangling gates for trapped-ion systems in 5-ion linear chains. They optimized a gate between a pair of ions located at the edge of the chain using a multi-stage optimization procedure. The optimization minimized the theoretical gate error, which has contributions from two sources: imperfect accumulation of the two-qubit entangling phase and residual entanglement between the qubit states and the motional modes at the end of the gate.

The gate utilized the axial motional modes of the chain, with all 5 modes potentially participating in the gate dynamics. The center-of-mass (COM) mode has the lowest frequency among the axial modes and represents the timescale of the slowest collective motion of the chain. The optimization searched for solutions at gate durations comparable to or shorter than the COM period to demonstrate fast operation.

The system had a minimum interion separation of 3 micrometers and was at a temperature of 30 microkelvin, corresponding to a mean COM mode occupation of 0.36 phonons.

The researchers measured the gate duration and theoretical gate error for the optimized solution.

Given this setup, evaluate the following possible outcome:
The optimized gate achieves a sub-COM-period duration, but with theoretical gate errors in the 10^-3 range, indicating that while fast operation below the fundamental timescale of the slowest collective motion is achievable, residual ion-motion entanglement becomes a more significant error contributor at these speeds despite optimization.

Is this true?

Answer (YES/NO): NO